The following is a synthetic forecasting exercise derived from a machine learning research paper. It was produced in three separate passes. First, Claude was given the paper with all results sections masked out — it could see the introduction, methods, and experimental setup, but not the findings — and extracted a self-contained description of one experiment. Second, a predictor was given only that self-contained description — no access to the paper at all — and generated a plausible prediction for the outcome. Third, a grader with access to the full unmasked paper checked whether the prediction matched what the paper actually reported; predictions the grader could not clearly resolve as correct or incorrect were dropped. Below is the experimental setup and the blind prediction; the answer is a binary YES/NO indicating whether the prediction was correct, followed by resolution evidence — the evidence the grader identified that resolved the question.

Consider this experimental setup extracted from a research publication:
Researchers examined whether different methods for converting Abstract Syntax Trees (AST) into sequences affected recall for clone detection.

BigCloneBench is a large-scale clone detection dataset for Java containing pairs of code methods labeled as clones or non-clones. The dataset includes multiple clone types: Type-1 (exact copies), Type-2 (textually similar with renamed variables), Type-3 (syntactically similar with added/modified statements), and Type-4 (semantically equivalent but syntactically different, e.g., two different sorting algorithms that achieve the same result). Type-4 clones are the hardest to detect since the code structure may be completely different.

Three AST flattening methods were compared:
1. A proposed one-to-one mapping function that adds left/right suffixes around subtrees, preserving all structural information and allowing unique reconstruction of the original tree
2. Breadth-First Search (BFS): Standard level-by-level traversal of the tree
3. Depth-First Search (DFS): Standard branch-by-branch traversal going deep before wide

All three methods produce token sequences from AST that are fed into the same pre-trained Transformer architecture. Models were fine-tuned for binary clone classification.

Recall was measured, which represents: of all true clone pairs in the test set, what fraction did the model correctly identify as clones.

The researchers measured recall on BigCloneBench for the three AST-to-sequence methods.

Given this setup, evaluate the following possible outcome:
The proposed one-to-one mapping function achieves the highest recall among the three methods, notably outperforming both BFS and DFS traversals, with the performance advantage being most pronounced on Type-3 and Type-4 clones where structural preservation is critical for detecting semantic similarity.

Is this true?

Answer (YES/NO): NO